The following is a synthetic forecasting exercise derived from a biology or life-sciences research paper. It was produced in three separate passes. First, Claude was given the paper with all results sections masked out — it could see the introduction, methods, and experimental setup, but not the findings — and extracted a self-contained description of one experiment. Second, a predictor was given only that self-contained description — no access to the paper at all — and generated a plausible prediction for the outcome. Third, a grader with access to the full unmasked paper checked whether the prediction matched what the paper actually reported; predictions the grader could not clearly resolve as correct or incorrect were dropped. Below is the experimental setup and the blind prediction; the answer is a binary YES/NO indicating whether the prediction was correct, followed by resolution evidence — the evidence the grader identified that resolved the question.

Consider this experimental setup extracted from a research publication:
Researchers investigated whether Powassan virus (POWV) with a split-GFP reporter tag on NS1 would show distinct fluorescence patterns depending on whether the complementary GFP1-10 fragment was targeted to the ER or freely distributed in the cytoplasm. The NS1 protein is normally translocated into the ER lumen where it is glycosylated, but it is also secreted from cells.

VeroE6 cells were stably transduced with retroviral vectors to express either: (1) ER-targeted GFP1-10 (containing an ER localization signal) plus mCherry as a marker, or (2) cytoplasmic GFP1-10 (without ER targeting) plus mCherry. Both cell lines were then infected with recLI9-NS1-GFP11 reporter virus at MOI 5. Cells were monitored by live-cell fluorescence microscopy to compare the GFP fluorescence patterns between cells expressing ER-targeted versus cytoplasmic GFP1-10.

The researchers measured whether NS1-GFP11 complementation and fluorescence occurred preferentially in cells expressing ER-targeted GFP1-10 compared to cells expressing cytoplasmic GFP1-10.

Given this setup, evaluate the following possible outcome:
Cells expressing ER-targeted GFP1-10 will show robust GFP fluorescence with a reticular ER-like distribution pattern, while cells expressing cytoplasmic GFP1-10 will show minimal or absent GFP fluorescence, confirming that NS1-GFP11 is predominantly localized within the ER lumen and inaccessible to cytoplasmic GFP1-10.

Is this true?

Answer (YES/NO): YES